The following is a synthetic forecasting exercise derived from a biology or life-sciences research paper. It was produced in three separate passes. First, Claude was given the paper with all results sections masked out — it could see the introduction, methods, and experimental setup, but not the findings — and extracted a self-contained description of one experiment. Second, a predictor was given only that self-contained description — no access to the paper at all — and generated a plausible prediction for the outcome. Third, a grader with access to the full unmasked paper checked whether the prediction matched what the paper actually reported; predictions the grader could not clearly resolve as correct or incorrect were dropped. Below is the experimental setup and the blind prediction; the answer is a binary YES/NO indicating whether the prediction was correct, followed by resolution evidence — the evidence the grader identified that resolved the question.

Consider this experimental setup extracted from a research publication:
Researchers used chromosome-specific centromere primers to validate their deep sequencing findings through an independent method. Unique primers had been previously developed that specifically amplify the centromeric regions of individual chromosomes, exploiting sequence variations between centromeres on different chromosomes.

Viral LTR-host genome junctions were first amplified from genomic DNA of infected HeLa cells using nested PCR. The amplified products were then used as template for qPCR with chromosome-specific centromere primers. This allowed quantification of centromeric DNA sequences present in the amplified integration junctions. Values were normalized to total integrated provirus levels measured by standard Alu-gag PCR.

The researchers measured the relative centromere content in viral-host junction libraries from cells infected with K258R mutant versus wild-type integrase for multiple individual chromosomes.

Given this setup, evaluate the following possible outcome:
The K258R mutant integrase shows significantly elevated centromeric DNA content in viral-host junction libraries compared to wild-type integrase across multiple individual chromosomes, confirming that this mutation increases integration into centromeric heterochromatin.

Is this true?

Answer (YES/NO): YES